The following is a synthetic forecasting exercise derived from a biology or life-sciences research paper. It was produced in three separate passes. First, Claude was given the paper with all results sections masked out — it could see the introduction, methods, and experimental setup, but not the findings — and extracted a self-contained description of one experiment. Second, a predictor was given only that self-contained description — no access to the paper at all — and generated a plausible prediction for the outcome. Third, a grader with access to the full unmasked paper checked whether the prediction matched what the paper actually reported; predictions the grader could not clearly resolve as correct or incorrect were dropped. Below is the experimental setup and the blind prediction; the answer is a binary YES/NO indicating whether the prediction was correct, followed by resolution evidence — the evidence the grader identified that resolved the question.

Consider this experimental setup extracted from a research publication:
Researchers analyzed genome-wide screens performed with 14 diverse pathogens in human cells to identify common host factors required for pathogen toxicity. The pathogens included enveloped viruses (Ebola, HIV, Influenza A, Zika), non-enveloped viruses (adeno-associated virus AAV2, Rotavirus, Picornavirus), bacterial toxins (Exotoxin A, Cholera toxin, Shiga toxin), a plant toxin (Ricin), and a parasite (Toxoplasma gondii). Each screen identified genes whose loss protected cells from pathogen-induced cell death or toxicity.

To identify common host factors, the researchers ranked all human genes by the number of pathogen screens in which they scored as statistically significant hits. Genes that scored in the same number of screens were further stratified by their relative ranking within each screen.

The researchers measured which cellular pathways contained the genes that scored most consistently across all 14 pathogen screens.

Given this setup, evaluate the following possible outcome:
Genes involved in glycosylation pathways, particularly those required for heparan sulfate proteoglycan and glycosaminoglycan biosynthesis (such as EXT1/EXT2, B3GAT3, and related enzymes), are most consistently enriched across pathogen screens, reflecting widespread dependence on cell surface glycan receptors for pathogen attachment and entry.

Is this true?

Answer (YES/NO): NO